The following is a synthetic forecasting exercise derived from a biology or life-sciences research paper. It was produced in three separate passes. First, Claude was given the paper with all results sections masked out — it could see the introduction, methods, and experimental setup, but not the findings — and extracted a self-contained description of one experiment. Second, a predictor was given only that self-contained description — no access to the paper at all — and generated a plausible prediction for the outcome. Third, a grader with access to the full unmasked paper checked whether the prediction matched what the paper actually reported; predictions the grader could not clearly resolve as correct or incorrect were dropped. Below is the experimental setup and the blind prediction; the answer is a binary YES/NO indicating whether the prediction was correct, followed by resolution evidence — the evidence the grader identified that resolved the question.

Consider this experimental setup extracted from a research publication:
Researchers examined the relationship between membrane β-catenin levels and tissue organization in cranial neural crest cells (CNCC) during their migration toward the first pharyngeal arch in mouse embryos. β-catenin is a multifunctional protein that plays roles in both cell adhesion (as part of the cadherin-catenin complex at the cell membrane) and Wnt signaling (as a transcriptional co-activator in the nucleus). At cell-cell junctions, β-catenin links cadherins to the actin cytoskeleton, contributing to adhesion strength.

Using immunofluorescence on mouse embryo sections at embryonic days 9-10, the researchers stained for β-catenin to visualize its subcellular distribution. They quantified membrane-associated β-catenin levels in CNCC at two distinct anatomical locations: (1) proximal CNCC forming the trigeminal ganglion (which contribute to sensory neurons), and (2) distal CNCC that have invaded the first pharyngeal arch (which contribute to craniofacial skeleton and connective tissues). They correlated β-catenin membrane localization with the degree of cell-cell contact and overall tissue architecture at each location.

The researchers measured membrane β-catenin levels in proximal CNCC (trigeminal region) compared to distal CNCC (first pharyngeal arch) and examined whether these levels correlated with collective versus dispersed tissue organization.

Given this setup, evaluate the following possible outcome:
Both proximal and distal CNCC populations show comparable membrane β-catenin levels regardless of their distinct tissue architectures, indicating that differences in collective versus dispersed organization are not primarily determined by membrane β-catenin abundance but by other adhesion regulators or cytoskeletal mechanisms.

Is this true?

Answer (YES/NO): NO